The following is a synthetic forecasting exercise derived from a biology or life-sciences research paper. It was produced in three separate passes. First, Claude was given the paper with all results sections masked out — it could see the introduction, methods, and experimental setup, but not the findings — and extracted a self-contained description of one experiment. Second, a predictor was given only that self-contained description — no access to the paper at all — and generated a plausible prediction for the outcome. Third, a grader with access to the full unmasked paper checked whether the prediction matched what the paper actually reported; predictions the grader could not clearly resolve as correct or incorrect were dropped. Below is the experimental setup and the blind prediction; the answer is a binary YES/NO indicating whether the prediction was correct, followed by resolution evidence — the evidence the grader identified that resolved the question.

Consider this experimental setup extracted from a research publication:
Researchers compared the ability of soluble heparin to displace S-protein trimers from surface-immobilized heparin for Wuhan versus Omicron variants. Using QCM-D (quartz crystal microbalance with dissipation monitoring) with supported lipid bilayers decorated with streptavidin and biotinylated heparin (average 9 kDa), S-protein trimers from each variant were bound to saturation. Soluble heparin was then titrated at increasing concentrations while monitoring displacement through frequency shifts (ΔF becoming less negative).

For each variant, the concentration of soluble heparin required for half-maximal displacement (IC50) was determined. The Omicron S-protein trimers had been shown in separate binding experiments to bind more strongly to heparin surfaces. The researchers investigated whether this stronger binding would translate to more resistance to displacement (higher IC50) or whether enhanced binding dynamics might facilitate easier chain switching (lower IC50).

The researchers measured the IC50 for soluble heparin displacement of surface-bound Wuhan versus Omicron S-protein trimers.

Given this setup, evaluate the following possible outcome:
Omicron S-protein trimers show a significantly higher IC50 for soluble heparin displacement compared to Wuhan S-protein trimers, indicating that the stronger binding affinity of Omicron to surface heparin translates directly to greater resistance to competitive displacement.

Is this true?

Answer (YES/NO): NO